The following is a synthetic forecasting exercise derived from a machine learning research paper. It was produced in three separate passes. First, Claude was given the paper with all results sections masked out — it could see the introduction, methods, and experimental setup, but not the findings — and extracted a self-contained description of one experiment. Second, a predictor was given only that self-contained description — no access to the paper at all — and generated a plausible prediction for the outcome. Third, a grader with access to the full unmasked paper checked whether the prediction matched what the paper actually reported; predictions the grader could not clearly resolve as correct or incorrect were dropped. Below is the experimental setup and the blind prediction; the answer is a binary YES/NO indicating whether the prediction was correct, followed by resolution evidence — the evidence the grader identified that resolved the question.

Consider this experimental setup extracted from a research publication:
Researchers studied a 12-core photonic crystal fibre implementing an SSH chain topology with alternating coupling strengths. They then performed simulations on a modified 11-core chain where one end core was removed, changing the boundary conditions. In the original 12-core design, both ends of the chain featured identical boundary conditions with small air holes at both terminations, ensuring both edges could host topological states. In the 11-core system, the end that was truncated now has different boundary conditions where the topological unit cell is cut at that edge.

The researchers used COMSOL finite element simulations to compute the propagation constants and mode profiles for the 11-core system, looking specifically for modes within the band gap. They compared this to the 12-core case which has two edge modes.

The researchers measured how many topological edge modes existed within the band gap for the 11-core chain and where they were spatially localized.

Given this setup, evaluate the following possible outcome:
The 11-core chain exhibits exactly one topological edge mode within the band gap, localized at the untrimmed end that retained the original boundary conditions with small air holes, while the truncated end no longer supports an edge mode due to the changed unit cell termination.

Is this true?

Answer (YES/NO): YES